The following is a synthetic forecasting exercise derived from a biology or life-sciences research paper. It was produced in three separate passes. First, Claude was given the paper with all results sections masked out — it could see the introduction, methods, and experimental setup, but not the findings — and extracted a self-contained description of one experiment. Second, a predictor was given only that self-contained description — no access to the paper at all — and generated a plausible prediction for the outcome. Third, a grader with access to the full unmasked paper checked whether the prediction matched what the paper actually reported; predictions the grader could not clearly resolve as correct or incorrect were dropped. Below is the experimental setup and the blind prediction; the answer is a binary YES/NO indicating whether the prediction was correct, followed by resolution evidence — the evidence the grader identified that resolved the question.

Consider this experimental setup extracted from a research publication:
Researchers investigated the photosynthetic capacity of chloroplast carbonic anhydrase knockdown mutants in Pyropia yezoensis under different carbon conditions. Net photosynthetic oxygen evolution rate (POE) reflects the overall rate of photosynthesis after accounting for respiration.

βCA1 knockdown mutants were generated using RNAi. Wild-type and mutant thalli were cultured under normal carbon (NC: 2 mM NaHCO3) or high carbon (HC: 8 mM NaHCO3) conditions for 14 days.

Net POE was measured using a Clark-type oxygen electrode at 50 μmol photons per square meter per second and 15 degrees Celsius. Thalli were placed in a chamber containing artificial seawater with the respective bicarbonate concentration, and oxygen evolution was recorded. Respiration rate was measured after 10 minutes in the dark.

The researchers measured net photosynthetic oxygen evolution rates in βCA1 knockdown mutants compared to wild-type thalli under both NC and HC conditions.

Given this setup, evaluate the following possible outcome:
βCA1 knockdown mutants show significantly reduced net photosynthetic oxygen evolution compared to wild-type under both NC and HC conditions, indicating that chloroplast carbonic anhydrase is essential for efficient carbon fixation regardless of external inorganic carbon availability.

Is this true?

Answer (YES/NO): YES